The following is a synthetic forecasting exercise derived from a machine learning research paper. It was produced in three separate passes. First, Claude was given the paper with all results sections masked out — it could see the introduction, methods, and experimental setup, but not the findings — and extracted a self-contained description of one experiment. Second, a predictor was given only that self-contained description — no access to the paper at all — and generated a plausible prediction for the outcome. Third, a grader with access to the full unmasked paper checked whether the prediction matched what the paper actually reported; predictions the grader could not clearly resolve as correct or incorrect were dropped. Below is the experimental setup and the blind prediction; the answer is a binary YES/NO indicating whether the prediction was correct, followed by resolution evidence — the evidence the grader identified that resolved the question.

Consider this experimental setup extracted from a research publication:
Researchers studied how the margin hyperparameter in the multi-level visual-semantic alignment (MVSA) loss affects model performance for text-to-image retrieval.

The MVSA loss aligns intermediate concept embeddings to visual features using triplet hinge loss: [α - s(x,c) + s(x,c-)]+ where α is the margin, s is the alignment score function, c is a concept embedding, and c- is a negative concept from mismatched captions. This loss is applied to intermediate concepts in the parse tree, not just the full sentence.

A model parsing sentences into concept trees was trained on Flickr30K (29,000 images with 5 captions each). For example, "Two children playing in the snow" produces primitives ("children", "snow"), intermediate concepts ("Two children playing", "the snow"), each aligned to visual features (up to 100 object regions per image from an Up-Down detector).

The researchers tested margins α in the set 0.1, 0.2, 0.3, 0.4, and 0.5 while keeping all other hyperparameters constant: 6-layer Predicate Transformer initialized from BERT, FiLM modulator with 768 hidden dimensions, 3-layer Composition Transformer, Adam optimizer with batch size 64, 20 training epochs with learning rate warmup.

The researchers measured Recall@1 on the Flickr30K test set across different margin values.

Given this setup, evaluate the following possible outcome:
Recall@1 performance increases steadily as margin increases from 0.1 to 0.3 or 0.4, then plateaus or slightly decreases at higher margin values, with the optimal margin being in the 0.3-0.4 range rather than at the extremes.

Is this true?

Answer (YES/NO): NO